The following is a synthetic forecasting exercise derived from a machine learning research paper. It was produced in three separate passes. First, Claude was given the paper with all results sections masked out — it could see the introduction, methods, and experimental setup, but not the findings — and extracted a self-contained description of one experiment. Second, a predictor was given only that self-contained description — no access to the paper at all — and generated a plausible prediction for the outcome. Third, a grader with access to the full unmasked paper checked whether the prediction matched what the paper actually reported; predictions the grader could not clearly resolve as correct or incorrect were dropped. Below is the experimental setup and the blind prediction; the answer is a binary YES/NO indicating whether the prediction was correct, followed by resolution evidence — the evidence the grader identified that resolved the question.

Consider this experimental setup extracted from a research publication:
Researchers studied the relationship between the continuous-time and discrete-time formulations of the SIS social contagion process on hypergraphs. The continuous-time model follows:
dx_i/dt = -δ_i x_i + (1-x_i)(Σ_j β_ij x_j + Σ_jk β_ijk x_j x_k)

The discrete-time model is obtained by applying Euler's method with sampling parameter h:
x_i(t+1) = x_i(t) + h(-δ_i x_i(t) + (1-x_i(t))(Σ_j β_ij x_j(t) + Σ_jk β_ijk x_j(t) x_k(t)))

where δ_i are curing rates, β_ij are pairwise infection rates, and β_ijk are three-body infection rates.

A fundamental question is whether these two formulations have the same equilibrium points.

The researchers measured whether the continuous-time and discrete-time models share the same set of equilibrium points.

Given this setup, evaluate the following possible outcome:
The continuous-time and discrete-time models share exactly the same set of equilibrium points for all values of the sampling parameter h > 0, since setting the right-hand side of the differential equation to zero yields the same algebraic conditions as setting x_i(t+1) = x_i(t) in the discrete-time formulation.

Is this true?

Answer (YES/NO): YES